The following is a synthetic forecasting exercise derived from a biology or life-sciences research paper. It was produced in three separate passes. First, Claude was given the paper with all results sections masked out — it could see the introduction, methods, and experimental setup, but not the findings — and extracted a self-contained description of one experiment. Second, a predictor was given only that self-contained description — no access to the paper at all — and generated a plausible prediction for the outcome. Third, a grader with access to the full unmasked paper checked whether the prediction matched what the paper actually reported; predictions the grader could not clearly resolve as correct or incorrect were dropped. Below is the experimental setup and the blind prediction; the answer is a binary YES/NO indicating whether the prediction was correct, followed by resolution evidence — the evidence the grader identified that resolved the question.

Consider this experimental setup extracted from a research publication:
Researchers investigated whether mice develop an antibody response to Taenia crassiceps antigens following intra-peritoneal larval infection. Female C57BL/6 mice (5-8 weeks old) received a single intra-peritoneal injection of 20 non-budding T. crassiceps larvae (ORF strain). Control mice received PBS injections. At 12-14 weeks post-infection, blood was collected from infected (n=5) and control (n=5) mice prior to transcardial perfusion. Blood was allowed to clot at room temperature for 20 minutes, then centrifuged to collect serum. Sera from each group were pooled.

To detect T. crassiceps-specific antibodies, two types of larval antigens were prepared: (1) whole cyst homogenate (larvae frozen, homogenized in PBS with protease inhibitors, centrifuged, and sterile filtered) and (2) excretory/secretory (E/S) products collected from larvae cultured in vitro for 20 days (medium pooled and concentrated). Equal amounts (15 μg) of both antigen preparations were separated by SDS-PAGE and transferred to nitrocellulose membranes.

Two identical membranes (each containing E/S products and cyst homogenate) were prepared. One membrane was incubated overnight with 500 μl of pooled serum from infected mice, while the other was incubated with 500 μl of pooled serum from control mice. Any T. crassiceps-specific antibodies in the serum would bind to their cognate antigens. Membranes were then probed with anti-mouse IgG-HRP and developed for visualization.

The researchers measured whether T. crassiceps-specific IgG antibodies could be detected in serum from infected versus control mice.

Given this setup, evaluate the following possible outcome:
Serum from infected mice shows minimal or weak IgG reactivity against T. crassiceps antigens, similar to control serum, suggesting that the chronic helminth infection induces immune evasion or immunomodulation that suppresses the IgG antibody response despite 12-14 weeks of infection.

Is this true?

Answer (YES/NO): NO